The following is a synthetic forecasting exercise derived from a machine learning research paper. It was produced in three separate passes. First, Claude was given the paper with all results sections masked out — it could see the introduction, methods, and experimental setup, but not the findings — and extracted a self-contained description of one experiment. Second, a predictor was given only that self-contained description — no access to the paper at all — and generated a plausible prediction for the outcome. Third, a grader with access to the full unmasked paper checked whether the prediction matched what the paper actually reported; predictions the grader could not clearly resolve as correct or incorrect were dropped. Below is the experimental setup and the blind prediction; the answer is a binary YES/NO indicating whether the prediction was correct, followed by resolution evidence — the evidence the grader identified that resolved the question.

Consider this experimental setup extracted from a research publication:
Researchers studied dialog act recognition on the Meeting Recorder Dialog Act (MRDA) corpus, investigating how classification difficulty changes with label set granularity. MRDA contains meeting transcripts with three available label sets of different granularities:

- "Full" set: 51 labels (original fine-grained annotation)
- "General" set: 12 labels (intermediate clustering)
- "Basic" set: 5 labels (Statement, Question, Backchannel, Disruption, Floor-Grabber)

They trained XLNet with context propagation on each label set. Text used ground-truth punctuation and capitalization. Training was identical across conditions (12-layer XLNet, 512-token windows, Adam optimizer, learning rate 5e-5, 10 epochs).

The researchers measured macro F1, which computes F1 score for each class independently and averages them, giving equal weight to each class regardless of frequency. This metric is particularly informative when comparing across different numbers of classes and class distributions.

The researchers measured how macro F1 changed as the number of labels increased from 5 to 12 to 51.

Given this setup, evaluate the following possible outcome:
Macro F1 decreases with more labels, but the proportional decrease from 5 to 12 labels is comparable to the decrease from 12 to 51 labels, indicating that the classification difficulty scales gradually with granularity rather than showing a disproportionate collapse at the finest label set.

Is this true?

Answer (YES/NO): NO